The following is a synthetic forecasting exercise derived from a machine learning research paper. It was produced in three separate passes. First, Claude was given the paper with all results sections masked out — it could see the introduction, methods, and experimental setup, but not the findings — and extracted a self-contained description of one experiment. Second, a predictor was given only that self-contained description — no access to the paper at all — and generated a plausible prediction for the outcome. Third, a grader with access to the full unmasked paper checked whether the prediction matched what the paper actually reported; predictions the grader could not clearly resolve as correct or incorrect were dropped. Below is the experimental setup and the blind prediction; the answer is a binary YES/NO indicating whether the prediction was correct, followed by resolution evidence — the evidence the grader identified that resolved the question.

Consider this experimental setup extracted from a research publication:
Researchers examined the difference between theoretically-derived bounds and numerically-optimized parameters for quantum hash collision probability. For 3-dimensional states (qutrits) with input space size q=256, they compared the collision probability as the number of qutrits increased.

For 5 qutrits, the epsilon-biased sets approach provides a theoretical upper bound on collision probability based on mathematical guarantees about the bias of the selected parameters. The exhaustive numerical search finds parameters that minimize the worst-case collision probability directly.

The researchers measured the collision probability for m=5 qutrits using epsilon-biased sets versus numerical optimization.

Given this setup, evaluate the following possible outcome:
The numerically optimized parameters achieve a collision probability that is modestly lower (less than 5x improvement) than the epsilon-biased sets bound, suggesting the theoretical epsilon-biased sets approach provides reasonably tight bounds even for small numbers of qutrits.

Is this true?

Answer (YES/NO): NO